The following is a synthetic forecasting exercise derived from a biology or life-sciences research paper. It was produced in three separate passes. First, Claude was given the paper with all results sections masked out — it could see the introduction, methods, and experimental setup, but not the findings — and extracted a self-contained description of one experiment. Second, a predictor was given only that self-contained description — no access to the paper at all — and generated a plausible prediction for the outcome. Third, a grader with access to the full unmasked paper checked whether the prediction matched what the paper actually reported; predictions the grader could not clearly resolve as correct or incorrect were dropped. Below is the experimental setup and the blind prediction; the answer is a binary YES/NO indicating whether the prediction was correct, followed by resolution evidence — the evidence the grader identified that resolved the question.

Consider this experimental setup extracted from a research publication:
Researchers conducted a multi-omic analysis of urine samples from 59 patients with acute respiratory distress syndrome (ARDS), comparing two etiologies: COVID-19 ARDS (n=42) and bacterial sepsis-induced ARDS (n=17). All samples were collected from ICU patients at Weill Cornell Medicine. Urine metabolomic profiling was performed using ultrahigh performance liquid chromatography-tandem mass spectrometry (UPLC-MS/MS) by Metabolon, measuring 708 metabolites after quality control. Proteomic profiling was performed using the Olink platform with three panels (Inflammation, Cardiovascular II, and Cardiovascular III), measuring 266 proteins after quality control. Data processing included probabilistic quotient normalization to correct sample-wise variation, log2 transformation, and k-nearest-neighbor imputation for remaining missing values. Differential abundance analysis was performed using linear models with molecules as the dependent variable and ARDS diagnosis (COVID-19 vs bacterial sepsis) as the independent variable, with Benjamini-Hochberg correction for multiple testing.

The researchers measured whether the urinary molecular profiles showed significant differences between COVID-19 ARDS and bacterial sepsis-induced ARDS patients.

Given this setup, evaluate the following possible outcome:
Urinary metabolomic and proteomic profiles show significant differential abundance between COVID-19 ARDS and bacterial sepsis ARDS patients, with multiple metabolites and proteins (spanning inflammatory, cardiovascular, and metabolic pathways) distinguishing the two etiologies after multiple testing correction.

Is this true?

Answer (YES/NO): YES